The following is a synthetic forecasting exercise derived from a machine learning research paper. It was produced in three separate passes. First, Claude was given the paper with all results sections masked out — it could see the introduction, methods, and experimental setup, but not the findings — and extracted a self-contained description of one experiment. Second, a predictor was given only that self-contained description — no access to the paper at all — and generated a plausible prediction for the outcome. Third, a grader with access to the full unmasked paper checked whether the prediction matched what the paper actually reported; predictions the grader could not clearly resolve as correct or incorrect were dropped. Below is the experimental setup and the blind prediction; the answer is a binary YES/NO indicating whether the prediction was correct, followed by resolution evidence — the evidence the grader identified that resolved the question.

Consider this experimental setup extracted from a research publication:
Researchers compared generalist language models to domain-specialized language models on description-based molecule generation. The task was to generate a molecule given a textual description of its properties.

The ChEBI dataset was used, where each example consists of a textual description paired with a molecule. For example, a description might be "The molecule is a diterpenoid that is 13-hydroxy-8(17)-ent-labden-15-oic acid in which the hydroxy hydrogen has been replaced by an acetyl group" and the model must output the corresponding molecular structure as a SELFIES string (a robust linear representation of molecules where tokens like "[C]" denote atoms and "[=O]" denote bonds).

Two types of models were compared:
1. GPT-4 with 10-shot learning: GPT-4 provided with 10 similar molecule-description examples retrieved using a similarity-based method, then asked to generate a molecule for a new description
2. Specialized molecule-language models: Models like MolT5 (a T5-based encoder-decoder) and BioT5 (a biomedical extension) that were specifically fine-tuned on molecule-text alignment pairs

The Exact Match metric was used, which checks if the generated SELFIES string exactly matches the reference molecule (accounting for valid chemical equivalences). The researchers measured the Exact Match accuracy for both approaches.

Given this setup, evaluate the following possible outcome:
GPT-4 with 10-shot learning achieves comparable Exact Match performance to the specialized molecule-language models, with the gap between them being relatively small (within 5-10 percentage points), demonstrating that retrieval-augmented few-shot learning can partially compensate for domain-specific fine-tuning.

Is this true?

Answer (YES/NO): NO